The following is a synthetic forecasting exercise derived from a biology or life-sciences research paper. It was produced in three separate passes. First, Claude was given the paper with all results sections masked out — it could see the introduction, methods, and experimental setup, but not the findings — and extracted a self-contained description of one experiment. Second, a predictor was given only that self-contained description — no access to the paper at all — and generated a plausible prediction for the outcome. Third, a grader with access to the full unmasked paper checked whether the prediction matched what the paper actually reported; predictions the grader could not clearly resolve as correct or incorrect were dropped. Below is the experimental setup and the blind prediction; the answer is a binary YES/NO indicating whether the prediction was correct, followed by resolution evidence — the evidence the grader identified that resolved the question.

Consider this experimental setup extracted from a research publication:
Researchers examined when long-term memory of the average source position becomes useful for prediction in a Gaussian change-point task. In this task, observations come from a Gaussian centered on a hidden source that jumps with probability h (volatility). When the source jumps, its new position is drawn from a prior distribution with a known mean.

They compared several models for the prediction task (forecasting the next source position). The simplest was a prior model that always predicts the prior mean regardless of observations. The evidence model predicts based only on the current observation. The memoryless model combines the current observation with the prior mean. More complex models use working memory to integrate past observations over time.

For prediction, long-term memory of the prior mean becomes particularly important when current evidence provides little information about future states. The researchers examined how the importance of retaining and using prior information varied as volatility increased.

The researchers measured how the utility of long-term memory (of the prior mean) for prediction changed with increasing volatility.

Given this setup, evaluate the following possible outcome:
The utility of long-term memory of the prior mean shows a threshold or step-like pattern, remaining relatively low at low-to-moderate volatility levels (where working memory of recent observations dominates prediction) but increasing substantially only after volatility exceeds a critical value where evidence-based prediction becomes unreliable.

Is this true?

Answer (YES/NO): NO